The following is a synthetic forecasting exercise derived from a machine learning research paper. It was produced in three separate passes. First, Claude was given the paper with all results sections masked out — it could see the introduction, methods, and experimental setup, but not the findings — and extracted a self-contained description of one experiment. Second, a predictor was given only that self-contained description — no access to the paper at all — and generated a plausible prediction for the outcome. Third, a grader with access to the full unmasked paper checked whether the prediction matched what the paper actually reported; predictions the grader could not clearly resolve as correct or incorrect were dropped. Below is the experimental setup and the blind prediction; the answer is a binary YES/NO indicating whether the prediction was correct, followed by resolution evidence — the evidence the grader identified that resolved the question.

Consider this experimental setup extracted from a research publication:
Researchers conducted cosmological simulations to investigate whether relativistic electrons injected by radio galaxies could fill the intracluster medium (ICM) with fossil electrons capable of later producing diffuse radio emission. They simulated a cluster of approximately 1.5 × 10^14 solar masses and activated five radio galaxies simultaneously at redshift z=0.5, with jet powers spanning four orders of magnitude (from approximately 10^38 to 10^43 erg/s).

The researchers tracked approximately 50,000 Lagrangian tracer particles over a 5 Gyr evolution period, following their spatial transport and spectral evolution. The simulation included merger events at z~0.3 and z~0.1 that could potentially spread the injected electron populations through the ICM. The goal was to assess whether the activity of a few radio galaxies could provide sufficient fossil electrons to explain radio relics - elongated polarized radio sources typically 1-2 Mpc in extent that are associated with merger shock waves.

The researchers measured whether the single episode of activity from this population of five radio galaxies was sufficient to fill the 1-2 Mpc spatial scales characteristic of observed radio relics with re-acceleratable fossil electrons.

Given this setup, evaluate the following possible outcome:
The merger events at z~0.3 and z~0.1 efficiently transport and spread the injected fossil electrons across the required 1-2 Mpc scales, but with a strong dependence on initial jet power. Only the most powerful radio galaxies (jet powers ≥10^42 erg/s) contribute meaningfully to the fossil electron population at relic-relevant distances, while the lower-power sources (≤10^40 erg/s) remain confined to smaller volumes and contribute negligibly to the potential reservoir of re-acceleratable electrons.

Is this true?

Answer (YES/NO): NO